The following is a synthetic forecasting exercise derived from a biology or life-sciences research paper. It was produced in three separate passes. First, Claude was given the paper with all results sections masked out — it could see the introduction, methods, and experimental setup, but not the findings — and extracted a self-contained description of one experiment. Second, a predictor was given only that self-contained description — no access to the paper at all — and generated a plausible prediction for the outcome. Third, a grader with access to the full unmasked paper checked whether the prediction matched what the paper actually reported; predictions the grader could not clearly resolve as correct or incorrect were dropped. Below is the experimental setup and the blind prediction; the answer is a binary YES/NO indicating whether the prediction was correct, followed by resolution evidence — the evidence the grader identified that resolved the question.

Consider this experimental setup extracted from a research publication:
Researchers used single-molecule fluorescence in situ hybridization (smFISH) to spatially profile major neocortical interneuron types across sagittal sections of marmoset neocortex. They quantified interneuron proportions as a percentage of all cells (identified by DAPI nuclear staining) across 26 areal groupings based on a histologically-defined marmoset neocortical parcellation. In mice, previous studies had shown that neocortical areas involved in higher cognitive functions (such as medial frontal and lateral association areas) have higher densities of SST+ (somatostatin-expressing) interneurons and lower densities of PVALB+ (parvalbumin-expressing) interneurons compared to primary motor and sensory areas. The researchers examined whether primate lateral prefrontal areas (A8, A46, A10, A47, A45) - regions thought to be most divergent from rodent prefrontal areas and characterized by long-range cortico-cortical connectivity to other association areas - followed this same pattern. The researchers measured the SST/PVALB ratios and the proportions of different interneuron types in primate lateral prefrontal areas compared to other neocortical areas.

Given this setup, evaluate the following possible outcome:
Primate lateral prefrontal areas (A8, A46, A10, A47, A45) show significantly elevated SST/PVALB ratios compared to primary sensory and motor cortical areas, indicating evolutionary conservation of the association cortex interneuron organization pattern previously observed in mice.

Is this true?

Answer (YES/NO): NO